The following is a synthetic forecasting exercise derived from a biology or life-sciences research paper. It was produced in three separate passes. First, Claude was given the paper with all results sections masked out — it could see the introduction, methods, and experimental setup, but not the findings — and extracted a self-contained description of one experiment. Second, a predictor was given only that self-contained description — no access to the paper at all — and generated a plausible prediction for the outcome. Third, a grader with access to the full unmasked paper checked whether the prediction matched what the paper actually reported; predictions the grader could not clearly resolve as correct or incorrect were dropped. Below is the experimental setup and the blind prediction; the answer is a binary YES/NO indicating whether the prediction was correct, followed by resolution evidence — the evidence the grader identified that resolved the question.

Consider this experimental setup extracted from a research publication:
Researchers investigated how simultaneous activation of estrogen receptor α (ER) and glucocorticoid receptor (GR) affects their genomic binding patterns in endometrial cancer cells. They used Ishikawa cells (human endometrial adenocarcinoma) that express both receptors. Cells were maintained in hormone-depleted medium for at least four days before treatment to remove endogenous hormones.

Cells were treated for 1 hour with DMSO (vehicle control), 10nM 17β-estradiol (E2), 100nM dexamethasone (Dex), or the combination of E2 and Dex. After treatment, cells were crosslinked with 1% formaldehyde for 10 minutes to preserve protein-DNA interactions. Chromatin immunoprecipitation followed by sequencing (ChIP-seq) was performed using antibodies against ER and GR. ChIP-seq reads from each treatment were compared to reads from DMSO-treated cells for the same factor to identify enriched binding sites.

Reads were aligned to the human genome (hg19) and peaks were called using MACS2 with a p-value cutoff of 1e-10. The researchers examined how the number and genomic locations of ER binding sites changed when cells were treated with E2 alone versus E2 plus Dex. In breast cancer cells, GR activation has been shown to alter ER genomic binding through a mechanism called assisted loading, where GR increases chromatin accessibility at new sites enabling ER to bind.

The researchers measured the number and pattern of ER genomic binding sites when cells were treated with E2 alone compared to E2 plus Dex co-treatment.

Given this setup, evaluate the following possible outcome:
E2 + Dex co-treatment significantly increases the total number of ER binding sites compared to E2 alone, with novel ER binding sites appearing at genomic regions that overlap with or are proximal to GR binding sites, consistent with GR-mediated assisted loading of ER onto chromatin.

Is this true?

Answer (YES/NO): NO